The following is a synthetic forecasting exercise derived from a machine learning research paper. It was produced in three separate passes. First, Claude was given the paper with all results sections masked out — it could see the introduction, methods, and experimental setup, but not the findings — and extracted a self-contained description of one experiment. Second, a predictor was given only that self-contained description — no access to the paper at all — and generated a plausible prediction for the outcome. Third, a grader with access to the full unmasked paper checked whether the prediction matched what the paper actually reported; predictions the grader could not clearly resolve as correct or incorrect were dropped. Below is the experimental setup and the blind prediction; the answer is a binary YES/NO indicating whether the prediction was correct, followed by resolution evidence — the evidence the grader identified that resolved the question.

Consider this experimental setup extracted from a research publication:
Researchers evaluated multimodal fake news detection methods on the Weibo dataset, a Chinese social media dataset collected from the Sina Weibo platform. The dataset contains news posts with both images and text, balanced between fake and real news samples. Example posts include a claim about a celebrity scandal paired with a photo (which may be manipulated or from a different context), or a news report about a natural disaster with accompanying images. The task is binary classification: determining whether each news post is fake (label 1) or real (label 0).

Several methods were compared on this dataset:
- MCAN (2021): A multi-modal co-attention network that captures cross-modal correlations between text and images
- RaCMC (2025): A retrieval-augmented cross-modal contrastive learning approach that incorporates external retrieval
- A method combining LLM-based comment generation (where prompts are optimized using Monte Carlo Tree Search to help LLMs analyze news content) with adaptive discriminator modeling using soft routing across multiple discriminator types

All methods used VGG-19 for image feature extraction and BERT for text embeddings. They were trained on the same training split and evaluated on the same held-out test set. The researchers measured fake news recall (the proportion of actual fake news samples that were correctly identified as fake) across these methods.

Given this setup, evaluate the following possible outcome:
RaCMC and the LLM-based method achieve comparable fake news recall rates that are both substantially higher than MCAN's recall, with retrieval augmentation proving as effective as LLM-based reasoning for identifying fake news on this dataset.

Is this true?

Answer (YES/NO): YES